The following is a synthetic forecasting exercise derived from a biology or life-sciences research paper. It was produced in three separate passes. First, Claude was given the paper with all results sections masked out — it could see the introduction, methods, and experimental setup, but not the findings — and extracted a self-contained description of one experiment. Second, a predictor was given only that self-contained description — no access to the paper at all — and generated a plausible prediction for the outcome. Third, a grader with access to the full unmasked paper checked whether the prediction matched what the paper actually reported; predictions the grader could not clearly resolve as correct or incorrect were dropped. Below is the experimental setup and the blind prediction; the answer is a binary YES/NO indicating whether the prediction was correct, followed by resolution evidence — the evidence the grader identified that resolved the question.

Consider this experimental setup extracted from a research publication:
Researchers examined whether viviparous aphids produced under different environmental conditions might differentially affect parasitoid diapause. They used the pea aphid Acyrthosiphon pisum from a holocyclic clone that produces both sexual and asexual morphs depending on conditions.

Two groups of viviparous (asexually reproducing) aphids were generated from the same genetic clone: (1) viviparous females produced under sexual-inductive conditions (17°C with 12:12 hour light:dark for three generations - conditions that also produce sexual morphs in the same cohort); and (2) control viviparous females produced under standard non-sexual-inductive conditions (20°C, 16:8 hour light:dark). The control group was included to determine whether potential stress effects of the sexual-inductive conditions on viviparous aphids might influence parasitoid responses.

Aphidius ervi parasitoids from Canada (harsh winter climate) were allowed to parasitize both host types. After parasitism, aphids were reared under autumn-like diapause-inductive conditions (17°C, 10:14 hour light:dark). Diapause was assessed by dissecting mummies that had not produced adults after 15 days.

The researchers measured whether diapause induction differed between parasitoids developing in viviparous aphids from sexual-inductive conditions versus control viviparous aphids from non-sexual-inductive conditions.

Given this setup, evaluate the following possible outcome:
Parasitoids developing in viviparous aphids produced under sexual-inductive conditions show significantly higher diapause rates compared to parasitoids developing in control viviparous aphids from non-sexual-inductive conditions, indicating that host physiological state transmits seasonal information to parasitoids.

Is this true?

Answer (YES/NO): NO